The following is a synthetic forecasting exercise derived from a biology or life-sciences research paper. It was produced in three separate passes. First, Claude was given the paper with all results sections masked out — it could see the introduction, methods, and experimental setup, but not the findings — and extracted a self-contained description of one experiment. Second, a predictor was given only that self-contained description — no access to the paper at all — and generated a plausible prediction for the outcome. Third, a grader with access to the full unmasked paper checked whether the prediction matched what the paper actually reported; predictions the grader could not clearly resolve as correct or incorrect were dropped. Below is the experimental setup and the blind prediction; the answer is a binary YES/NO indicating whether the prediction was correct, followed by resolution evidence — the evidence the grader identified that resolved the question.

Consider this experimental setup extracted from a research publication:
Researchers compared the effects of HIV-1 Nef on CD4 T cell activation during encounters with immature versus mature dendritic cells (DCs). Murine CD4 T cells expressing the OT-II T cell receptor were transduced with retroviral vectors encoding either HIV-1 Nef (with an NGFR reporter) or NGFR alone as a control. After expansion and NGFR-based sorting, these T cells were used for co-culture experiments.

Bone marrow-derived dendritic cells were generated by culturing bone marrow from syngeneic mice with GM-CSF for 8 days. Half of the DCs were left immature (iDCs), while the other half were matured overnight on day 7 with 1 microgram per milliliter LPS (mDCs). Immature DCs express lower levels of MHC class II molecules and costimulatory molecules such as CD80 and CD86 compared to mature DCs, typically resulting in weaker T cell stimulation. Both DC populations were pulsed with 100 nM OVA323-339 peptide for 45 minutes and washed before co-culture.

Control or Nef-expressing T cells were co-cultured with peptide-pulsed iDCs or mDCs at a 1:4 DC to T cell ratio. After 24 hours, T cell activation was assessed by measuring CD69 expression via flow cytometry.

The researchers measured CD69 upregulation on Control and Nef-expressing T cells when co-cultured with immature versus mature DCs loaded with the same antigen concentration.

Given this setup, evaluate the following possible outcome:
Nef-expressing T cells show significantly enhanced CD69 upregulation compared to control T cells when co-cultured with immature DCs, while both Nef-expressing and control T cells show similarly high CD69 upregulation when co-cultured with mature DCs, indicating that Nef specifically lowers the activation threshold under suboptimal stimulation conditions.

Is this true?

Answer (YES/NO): NO